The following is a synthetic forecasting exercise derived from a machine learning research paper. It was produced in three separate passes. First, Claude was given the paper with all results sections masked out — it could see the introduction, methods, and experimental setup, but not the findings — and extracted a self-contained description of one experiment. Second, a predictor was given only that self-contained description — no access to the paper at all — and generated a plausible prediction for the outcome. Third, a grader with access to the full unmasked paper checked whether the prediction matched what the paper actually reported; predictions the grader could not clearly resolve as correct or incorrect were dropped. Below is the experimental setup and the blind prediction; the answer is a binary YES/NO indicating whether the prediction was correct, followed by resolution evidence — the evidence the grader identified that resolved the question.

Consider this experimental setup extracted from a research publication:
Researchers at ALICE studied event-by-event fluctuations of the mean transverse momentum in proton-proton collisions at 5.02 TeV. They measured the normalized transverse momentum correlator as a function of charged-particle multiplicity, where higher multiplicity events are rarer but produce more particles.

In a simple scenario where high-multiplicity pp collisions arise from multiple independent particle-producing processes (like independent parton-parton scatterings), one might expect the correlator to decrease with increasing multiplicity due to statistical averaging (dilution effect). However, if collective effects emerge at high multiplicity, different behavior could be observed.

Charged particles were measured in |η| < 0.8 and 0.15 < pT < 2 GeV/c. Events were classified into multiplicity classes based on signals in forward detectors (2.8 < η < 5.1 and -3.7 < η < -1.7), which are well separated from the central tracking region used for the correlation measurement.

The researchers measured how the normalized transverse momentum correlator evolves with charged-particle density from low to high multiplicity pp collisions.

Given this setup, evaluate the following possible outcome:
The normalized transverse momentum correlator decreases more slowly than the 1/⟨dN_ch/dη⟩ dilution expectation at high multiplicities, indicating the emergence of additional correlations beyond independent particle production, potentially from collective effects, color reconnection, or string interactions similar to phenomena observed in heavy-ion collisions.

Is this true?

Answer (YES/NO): NO